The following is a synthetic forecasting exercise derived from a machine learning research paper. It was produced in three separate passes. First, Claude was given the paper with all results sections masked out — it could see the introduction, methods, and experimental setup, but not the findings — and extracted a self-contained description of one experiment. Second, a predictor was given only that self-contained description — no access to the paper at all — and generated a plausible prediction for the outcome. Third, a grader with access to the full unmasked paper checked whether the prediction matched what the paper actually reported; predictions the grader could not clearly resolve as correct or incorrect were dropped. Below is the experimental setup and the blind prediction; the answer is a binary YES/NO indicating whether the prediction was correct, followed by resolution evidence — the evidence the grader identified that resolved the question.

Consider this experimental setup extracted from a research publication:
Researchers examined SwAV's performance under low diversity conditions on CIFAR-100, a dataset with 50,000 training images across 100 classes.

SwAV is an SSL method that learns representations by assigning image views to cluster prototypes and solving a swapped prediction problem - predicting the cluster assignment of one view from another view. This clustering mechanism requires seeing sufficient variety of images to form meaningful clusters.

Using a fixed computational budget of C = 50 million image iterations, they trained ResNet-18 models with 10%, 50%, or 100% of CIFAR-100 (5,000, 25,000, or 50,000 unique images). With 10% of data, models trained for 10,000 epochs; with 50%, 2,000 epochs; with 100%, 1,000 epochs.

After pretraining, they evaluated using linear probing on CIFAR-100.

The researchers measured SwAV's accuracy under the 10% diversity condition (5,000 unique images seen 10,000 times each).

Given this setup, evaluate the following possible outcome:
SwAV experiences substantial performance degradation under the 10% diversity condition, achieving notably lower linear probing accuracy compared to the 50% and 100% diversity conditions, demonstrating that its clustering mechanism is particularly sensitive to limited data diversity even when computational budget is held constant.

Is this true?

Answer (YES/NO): YES